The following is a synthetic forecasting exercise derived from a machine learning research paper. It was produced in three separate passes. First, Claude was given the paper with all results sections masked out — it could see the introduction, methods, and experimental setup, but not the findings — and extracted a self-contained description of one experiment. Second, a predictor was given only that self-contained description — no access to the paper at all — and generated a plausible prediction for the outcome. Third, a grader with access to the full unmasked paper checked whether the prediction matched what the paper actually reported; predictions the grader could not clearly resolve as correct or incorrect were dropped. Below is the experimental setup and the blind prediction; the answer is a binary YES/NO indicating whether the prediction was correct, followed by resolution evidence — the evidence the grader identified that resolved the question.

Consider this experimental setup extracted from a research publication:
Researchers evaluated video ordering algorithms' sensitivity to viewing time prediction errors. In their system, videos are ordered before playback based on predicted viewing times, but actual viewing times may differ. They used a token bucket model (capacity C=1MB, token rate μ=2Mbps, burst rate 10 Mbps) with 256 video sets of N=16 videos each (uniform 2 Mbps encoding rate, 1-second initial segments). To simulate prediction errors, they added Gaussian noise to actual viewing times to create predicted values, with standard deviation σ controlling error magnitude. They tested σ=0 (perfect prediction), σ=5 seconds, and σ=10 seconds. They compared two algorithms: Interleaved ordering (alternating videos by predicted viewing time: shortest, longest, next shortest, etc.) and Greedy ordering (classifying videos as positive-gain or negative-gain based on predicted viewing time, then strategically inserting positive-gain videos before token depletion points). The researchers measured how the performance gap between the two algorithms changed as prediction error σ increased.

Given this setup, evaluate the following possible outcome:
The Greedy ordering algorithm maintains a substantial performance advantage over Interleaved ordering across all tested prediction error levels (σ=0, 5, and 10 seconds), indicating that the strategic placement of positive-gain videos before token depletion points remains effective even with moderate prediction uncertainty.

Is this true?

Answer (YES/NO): NO